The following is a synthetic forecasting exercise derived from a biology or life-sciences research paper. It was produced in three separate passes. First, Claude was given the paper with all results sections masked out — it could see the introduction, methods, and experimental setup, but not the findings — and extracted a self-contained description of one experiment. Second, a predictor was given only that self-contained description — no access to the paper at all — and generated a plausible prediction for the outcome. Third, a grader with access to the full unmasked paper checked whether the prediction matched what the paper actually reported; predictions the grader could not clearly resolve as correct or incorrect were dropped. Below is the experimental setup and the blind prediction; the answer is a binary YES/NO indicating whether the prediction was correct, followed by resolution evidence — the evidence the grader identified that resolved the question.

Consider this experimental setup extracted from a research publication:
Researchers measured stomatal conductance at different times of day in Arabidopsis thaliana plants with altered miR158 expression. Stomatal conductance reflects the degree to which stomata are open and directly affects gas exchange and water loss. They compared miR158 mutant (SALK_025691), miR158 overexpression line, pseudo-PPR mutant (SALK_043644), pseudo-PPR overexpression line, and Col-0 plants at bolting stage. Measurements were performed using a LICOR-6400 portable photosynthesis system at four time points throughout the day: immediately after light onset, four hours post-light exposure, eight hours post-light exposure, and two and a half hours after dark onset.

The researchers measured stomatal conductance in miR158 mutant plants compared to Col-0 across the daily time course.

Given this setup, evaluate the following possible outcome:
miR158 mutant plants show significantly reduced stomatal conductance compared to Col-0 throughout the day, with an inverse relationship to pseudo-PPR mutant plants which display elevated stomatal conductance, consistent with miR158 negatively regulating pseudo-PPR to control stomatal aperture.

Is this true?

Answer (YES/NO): NO